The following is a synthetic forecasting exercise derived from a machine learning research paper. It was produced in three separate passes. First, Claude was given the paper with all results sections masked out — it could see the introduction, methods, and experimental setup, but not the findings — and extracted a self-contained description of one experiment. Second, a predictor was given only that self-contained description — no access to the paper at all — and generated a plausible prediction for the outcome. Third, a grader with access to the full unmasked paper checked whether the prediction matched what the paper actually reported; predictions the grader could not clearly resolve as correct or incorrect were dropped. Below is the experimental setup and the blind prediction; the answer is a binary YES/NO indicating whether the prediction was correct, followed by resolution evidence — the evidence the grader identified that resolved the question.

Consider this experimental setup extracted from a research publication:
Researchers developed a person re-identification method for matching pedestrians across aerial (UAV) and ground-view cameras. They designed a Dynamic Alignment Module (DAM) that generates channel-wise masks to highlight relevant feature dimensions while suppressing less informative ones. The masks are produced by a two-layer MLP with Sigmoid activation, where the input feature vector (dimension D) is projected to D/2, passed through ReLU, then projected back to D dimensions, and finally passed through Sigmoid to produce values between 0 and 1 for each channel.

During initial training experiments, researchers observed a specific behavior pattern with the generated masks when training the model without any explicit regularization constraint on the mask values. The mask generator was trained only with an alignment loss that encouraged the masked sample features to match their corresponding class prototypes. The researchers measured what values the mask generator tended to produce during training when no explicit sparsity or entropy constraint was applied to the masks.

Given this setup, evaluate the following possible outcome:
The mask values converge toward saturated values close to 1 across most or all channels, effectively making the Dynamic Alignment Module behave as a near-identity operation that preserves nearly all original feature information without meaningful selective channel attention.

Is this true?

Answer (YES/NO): YES